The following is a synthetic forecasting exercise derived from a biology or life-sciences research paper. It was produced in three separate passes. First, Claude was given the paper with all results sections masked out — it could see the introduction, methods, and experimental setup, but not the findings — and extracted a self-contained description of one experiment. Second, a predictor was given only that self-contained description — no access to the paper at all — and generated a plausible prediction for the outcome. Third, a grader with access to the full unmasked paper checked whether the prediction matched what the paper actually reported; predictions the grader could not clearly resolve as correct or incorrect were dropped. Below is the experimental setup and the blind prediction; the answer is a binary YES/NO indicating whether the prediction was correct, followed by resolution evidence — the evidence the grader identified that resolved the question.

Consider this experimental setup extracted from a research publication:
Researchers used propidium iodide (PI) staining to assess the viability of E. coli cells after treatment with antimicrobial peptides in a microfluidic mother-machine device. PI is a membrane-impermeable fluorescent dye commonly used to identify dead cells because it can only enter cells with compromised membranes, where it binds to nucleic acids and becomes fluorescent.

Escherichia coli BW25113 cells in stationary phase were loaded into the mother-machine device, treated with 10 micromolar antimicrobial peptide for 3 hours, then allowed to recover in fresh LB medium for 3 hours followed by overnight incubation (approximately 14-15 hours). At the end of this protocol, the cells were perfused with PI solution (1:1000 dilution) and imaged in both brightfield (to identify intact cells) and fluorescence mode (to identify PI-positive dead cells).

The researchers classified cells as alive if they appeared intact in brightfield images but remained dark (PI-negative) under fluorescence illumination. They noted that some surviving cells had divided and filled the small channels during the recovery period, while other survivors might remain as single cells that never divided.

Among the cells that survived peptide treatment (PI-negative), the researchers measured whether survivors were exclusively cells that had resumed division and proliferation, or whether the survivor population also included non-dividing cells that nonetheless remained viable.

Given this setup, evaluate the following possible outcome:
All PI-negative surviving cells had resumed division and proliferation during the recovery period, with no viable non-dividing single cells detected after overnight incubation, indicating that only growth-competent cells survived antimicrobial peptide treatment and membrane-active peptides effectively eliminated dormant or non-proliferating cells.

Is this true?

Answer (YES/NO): NO